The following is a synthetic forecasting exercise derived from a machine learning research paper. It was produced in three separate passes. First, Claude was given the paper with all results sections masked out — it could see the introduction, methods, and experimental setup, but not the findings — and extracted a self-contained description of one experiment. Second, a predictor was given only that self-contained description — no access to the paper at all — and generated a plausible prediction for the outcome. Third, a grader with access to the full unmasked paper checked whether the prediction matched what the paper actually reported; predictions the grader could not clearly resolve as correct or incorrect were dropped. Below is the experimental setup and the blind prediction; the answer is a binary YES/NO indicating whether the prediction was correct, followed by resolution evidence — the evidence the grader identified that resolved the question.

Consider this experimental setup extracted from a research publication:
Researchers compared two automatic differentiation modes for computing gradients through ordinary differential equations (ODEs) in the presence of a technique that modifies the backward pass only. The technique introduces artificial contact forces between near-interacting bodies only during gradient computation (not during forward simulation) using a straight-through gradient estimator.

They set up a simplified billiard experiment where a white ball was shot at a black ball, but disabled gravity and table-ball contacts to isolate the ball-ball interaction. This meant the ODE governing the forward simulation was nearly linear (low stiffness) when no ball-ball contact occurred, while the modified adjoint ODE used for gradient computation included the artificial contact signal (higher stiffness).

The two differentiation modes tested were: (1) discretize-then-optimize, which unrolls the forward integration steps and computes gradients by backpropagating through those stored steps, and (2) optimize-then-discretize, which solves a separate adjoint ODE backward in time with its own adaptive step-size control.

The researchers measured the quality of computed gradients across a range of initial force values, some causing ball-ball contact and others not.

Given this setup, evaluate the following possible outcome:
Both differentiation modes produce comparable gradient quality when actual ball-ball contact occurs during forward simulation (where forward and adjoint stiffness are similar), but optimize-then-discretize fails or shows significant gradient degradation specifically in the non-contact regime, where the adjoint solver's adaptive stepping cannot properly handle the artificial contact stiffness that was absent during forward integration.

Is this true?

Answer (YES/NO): NO